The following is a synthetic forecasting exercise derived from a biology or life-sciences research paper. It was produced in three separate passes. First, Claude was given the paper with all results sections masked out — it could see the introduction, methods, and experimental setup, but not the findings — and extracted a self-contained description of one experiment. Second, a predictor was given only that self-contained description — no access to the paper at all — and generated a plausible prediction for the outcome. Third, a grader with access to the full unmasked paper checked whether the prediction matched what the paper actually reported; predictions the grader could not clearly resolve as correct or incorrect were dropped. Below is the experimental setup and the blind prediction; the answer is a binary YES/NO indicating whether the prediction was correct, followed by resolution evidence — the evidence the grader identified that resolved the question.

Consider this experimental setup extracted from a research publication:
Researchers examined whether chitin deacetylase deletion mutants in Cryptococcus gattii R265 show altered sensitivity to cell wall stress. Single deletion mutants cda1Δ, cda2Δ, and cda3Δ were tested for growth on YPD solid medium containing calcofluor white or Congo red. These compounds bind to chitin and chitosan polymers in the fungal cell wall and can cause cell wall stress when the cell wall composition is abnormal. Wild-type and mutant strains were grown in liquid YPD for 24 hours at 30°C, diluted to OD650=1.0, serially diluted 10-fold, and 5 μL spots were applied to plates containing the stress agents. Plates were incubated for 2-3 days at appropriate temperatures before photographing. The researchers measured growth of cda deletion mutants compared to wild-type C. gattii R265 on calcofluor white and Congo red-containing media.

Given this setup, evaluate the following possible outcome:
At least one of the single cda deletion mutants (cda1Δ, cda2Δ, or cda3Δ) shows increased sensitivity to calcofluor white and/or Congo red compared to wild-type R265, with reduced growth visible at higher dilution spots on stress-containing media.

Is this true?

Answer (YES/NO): NO